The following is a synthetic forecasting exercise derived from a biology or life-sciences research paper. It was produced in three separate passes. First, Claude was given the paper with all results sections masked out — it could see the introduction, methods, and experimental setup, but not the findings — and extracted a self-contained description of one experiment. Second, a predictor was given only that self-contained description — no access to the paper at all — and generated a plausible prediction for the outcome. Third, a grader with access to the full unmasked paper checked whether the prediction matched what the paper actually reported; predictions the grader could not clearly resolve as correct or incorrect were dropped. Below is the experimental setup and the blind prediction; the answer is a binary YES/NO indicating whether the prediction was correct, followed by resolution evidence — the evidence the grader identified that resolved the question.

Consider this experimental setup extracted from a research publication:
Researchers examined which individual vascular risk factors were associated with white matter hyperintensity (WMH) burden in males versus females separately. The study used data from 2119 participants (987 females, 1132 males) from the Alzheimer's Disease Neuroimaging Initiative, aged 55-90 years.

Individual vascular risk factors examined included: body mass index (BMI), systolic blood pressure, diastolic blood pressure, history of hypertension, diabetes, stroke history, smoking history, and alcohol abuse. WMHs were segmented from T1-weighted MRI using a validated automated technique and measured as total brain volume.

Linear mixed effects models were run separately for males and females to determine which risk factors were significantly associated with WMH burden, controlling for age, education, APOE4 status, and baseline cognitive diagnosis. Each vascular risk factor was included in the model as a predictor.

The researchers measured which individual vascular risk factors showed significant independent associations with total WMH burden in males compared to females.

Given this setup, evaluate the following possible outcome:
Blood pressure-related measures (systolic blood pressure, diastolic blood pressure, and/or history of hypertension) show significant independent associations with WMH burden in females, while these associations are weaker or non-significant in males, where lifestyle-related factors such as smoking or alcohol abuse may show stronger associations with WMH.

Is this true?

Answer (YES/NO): NO